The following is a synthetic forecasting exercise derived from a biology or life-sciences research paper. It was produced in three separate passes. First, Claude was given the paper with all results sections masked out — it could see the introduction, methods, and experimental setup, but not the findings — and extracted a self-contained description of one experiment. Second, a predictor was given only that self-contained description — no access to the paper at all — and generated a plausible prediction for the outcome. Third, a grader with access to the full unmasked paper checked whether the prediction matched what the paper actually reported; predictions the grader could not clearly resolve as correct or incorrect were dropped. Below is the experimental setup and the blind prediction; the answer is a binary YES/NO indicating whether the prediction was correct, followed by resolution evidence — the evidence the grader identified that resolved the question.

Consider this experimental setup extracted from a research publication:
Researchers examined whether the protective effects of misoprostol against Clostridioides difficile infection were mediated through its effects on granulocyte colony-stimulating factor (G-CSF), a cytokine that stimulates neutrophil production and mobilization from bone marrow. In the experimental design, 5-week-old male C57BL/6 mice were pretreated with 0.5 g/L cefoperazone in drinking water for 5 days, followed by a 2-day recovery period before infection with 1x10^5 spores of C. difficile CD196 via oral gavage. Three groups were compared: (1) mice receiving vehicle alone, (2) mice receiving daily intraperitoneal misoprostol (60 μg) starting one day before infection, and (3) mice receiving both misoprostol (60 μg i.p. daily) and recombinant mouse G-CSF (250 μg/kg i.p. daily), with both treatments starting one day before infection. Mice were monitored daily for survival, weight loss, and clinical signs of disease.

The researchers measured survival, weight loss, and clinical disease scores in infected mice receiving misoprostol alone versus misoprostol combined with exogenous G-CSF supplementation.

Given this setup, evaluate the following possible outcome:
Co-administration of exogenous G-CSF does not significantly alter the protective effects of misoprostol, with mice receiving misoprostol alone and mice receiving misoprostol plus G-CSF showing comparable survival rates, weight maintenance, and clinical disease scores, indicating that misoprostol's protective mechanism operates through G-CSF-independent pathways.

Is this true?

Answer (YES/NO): NO